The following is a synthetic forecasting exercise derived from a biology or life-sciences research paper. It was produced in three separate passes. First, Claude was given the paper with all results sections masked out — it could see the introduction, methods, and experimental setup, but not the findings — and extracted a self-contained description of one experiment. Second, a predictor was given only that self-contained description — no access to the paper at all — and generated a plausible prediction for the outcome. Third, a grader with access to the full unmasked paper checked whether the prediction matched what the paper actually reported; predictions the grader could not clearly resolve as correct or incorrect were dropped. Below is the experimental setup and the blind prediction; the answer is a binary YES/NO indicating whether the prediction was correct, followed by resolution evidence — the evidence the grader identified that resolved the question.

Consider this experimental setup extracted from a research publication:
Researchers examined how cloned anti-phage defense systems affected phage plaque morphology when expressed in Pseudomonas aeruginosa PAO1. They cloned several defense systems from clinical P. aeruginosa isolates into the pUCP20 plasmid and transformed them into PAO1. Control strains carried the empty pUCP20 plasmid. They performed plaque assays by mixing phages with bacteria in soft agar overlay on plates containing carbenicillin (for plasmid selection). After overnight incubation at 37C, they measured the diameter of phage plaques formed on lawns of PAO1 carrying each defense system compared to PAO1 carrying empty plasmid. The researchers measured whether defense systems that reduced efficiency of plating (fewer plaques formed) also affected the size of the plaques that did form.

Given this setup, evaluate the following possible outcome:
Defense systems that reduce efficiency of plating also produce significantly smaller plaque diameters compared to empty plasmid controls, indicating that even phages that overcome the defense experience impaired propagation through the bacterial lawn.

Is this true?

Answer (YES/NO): YES